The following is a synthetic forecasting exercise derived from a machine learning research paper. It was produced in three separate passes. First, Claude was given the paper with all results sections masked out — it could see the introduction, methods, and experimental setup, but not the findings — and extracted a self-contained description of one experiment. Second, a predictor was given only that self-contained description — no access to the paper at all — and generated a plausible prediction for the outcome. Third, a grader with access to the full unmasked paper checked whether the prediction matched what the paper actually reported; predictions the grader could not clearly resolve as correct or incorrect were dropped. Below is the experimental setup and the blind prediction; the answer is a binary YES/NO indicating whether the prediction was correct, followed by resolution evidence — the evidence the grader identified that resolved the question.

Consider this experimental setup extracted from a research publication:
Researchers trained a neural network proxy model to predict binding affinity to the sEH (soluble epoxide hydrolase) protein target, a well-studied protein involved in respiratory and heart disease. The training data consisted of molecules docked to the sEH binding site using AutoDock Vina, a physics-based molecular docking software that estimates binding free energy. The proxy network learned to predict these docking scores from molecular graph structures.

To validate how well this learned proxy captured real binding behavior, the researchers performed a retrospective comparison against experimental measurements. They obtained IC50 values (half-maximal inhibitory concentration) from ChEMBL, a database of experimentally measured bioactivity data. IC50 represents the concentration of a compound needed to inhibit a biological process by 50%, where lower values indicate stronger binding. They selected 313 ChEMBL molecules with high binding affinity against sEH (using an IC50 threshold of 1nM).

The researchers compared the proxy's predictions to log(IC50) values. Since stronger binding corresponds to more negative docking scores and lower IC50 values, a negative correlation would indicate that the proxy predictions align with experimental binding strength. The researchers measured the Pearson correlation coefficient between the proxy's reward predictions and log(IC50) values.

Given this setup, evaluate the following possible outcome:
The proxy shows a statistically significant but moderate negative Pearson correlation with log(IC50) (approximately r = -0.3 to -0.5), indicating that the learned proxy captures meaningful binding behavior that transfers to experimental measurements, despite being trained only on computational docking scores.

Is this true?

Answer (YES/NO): YES